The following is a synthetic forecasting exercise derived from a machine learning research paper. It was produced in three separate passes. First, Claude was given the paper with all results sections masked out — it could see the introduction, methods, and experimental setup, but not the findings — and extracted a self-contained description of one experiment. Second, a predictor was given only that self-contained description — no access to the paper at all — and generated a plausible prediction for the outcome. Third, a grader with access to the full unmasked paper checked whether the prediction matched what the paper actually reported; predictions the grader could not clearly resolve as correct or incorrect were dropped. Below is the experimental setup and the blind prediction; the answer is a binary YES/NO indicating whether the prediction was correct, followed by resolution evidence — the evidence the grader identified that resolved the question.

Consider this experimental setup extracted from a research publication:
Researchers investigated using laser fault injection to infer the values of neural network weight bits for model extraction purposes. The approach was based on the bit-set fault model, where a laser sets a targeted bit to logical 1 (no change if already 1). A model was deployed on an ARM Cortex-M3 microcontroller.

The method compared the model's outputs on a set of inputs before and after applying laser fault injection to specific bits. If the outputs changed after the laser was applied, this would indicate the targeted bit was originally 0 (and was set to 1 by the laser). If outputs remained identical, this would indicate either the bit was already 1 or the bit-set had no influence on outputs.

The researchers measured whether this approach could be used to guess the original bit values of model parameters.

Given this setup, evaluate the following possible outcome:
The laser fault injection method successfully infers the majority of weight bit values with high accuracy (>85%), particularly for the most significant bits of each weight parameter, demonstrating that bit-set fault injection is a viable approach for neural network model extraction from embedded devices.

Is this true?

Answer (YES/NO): YES